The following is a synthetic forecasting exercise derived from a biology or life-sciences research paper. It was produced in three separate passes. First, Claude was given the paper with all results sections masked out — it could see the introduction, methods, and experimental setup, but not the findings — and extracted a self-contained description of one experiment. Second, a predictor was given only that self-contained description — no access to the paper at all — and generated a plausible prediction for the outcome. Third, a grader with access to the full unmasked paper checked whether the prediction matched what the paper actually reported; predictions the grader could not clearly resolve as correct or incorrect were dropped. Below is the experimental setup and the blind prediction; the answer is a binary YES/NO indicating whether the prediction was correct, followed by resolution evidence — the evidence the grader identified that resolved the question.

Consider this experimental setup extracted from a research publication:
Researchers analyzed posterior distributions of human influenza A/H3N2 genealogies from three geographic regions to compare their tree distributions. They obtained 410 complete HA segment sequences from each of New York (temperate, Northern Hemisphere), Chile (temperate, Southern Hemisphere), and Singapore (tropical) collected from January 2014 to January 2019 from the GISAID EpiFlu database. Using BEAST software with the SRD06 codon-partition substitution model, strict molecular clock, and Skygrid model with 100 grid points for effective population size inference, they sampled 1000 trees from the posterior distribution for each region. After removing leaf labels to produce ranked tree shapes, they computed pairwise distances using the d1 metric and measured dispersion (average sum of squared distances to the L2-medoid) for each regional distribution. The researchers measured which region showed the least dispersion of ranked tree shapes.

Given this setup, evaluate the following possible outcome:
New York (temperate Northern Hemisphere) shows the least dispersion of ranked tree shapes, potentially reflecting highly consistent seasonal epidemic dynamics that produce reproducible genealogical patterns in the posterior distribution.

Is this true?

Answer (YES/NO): NO